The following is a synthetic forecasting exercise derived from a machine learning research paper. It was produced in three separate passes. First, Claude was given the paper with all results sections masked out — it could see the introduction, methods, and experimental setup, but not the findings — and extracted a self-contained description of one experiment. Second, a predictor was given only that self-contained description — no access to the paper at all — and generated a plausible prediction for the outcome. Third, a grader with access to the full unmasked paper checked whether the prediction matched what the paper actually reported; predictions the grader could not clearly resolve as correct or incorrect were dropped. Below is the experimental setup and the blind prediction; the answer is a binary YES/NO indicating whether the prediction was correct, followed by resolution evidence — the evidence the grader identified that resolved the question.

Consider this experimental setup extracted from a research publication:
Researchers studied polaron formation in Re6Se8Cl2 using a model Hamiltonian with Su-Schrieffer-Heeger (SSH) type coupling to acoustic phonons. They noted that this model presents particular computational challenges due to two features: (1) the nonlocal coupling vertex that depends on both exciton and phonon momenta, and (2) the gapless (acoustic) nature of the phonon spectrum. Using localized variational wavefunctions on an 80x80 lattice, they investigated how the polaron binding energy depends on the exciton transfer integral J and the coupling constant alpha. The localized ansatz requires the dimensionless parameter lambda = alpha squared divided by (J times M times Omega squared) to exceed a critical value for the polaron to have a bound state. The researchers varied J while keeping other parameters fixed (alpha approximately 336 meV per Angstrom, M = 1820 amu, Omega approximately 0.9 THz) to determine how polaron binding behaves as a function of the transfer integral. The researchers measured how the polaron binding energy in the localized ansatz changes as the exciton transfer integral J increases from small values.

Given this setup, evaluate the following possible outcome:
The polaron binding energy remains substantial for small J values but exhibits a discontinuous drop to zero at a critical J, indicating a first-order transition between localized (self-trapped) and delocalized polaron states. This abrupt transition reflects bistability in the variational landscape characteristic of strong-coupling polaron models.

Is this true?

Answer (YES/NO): NO